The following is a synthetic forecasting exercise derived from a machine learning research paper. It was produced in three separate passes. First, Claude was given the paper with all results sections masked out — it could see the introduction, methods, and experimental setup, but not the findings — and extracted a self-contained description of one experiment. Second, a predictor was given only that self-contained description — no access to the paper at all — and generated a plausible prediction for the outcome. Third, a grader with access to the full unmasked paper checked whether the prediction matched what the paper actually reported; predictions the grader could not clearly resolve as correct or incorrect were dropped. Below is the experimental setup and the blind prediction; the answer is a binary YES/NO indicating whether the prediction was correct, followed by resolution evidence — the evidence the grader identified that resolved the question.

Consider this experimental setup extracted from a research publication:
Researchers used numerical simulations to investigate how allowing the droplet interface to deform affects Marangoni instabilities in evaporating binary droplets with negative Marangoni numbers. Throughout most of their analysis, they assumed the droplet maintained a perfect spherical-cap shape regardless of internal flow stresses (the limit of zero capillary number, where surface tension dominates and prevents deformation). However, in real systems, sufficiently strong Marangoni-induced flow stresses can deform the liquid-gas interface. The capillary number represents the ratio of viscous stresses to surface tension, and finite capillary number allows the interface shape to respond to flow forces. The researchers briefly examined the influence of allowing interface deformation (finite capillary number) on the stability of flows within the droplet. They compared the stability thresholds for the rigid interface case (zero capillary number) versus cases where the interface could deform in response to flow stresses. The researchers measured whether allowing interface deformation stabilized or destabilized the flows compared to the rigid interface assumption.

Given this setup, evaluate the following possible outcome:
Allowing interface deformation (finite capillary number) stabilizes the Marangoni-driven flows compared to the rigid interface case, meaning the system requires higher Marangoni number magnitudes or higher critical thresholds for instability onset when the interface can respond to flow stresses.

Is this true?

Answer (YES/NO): YES